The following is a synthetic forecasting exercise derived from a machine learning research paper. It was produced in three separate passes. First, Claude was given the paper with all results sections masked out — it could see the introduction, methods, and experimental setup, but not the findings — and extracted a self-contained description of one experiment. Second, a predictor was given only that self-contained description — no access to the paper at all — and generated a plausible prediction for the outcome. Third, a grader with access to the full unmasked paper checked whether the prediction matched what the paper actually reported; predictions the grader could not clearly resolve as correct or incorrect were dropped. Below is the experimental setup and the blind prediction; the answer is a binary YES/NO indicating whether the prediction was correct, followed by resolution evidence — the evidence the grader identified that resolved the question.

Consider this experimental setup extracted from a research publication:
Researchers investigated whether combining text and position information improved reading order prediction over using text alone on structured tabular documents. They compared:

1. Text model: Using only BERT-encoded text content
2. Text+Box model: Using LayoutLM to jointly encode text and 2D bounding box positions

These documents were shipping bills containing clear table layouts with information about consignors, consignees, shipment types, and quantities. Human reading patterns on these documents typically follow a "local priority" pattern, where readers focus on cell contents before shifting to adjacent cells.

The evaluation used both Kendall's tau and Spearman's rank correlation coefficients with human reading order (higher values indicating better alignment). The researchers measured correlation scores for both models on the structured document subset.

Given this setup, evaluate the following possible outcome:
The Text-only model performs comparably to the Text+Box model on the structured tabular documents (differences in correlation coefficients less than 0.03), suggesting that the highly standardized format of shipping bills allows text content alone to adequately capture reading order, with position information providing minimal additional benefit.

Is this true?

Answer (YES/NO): NO